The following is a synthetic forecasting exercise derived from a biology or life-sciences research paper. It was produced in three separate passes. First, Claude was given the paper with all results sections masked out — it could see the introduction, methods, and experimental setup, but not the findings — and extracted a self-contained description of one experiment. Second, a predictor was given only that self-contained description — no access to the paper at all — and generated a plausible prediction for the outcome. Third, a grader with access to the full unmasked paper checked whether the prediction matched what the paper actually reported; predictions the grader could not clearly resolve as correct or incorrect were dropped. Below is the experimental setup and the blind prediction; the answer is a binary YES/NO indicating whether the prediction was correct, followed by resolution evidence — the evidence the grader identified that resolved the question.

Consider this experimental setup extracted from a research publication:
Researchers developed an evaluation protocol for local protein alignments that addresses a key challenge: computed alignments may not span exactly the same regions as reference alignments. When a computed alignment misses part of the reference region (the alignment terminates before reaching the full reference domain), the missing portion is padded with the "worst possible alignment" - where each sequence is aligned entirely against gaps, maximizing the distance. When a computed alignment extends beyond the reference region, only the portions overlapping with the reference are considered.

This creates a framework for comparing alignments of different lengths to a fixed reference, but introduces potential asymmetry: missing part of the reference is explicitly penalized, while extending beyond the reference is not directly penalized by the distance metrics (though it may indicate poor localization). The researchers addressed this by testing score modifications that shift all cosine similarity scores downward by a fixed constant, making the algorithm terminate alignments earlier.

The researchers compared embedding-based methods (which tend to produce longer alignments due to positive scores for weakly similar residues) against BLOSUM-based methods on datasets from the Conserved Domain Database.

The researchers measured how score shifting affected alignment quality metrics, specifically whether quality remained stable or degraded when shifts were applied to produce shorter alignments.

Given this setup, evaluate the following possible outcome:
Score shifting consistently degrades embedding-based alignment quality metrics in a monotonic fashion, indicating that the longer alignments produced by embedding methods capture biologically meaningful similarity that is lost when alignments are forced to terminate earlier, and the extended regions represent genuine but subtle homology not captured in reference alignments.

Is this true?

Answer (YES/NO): NO